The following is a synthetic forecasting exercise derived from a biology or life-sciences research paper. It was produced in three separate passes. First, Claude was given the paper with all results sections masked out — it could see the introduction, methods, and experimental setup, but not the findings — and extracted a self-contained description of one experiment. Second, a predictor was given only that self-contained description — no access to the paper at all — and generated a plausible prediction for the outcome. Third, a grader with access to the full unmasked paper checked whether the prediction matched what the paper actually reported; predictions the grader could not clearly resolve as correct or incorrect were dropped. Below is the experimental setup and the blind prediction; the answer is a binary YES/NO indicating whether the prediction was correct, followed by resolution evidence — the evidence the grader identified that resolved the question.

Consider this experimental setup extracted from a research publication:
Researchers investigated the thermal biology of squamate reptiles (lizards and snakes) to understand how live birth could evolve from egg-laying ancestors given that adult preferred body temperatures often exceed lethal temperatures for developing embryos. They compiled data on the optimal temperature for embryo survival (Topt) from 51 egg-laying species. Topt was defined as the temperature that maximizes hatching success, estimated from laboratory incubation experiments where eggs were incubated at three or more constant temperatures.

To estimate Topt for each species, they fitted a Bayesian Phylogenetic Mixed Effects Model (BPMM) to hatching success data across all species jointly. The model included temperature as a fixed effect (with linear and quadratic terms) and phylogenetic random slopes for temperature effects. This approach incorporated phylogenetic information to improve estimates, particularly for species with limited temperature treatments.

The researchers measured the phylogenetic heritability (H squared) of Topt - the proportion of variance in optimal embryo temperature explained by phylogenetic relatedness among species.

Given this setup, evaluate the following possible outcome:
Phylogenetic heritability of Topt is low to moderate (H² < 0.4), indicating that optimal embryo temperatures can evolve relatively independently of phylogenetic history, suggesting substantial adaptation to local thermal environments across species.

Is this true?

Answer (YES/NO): NO